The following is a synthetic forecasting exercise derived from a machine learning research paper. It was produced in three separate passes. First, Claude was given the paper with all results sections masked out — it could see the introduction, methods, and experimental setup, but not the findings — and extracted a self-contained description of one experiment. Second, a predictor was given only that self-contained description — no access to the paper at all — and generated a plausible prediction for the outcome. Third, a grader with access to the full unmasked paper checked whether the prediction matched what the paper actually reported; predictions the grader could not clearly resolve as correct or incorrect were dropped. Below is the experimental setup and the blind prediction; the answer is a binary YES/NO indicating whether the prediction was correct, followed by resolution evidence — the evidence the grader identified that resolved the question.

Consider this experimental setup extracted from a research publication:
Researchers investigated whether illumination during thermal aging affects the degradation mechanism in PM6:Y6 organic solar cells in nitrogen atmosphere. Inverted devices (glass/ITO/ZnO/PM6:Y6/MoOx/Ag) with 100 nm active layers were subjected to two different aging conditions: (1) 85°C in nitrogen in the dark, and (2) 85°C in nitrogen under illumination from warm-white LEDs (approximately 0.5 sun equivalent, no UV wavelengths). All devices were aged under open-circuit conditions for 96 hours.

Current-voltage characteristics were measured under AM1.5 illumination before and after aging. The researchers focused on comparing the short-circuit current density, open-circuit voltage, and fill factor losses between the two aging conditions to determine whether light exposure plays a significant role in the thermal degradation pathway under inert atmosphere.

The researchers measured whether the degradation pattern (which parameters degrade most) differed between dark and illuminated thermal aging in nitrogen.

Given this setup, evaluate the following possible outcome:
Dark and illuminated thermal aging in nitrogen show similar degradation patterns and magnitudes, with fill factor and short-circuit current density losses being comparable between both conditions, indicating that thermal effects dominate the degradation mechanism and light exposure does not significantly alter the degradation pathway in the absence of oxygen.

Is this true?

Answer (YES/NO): YES